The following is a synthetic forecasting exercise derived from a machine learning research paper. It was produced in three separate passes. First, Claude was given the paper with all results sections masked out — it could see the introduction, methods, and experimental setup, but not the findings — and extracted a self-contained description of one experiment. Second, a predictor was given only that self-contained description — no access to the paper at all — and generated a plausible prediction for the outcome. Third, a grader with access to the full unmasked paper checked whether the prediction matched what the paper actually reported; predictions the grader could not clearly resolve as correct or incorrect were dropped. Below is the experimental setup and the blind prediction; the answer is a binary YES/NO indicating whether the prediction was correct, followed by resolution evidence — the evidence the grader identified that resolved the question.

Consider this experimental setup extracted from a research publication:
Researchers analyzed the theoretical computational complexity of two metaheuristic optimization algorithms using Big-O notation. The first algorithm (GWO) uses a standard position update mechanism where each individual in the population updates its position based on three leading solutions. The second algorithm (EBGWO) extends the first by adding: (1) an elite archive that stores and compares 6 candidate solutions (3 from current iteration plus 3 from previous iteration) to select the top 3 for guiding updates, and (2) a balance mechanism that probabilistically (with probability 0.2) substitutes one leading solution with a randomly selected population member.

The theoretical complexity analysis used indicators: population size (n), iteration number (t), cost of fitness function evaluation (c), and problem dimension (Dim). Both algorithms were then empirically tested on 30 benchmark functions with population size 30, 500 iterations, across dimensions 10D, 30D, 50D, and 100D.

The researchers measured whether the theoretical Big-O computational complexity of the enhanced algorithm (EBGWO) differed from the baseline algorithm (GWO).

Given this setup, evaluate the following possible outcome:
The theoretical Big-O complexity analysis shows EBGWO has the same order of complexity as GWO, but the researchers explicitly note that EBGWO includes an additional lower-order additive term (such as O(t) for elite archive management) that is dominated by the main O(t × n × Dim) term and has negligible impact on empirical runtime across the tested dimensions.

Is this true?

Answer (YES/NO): NO